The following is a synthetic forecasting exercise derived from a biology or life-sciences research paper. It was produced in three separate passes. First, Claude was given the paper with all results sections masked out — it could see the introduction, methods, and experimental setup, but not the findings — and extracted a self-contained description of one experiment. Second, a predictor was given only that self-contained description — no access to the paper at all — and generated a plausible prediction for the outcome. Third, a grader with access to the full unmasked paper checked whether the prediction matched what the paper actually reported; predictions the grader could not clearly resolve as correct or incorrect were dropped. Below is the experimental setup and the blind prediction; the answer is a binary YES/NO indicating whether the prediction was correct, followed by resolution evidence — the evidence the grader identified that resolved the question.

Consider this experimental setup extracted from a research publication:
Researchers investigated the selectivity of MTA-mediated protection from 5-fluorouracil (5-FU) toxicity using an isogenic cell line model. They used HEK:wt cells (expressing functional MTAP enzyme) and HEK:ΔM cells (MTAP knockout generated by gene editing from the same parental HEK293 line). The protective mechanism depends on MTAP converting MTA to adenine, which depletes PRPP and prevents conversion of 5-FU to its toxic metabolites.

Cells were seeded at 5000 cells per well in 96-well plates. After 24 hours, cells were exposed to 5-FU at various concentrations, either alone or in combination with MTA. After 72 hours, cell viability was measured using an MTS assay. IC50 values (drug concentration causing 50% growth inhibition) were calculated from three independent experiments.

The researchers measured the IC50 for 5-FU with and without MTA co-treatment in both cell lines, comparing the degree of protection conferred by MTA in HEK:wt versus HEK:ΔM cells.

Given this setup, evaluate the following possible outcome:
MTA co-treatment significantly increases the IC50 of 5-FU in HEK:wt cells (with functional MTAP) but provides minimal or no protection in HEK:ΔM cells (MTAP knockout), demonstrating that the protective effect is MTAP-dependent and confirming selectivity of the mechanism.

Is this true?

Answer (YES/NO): YES